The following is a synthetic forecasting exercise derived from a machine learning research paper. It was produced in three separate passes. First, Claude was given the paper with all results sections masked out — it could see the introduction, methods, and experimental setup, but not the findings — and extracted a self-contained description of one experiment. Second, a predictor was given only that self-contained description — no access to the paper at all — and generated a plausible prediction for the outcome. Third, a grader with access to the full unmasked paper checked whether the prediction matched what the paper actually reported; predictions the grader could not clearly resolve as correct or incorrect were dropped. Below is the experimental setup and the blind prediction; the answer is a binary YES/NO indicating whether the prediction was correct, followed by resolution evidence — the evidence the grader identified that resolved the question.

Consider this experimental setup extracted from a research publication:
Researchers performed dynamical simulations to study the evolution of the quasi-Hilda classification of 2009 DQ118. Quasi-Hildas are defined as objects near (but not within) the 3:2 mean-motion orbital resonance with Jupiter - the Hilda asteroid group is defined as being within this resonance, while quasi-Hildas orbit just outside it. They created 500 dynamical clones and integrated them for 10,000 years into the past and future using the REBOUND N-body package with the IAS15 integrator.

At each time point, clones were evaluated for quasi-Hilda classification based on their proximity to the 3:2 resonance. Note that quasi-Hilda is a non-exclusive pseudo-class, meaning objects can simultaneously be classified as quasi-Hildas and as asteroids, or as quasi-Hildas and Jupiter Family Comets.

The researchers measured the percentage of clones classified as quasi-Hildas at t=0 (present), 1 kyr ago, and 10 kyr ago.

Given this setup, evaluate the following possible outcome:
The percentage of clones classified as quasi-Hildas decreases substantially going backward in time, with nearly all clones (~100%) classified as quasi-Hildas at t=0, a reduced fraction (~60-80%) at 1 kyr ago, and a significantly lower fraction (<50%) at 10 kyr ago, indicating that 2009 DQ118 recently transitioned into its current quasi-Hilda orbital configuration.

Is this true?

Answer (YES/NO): NO